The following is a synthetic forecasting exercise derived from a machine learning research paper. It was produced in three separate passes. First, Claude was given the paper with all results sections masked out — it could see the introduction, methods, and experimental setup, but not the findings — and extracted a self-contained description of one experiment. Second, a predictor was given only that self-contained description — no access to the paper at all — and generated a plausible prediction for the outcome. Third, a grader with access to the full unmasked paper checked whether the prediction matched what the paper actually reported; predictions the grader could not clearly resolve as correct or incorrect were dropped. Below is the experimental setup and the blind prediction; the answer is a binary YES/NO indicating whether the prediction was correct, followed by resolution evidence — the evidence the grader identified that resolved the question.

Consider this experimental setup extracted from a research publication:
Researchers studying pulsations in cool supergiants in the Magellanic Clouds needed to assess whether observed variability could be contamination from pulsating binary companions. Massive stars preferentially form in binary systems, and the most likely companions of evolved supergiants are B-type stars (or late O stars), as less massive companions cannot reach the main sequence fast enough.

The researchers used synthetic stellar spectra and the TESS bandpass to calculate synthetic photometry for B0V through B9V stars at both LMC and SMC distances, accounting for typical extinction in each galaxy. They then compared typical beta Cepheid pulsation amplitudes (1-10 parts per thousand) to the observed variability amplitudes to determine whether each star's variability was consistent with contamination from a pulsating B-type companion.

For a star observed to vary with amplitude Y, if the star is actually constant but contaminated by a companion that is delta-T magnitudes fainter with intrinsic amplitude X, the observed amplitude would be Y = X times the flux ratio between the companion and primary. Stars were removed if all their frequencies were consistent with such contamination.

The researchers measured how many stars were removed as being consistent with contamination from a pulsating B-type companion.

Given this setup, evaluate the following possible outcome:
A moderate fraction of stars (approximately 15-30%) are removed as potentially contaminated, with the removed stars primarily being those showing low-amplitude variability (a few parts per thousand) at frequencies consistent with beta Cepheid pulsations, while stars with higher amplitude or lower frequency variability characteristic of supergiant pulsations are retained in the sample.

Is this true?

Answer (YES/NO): NO